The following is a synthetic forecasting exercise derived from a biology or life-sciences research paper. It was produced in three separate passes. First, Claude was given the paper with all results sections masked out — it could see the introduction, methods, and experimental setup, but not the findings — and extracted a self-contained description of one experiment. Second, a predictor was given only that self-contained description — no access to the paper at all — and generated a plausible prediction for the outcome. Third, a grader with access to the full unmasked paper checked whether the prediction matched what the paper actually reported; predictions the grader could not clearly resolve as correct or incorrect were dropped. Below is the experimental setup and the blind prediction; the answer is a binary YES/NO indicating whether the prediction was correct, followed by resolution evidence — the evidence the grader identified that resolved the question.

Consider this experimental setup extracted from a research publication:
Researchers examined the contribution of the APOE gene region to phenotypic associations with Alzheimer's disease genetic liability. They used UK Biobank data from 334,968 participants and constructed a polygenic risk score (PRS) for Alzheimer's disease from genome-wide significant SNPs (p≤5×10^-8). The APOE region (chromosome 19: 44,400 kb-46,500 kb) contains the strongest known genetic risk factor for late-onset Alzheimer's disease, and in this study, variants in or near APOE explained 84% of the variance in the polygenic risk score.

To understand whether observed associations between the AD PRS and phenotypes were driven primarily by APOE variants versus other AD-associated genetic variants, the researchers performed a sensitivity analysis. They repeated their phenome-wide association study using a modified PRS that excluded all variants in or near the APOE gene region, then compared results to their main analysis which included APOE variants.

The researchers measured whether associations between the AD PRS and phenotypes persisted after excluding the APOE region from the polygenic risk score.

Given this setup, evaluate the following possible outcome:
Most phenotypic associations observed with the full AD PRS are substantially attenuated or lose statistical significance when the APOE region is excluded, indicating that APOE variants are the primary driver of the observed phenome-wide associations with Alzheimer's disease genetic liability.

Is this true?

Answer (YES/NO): YES